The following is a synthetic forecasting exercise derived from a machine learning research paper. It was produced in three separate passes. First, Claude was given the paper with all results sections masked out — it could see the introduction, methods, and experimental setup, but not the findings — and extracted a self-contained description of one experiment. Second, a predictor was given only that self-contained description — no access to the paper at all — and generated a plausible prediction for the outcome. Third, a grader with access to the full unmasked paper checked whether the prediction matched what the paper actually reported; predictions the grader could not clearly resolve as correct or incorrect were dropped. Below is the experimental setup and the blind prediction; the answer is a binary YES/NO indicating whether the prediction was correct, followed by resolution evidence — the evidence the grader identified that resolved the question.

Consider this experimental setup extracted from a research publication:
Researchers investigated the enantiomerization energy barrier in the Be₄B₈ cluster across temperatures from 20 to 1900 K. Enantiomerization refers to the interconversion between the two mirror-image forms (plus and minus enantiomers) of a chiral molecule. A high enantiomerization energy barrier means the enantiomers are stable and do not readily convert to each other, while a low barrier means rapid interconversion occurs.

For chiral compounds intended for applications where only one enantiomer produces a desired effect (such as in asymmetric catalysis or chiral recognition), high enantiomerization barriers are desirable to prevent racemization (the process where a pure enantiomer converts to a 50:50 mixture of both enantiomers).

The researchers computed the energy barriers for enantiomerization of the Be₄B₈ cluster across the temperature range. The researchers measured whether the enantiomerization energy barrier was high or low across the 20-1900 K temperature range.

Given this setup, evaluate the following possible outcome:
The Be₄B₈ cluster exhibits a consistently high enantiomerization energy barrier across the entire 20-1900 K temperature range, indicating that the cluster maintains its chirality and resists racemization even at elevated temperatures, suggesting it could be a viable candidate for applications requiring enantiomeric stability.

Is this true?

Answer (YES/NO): YES